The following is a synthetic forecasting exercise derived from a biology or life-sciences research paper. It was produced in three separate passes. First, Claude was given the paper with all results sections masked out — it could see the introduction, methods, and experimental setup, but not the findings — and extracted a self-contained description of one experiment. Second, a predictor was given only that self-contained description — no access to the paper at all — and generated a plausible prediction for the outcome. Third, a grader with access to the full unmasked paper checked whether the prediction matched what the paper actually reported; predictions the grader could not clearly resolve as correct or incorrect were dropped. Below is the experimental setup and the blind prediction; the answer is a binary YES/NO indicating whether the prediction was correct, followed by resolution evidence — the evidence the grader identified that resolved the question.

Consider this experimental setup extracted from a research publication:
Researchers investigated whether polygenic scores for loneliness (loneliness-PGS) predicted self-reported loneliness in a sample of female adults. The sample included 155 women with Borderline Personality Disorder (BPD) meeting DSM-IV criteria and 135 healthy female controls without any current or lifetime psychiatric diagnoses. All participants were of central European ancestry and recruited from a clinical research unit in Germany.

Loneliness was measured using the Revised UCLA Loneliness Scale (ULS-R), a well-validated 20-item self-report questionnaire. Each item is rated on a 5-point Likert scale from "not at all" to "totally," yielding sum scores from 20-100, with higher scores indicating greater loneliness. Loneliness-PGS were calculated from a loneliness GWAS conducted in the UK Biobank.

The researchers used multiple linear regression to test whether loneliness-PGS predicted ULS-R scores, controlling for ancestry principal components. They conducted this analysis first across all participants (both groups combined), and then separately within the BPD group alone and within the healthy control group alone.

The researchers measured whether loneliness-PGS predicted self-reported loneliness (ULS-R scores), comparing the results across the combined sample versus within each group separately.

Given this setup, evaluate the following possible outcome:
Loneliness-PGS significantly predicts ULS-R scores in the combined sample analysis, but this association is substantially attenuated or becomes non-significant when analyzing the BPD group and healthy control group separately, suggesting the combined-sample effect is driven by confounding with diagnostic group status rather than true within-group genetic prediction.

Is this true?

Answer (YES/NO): YES